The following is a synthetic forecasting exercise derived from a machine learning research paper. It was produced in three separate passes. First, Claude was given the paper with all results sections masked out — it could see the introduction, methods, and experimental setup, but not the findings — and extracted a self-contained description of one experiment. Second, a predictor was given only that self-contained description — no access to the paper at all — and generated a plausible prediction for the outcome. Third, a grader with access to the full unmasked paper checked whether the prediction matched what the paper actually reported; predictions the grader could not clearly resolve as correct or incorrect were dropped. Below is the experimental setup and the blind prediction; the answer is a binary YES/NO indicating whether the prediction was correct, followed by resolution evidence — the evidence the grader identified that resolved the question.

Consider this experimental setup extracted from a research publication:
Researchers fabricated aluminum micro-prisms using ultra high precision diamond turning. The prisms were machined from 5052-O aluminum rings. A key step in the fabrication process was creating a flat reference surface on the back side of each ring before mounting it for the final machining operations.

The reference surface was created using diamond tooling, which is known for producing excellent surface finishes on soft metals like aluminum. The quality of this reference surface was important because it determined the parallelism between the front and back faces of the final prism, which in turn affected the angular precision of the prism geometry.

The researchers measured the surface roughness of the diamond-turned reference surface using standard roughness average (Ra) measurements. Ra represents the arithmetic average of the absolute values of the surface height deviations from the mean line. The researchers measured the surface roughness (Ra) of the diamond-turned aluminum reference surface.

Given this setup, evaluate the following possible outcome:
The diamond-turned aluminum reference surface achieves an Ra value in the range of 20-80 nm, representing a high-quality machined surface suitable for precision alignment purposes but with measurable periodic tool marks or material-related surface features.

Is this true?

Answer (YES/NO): YES